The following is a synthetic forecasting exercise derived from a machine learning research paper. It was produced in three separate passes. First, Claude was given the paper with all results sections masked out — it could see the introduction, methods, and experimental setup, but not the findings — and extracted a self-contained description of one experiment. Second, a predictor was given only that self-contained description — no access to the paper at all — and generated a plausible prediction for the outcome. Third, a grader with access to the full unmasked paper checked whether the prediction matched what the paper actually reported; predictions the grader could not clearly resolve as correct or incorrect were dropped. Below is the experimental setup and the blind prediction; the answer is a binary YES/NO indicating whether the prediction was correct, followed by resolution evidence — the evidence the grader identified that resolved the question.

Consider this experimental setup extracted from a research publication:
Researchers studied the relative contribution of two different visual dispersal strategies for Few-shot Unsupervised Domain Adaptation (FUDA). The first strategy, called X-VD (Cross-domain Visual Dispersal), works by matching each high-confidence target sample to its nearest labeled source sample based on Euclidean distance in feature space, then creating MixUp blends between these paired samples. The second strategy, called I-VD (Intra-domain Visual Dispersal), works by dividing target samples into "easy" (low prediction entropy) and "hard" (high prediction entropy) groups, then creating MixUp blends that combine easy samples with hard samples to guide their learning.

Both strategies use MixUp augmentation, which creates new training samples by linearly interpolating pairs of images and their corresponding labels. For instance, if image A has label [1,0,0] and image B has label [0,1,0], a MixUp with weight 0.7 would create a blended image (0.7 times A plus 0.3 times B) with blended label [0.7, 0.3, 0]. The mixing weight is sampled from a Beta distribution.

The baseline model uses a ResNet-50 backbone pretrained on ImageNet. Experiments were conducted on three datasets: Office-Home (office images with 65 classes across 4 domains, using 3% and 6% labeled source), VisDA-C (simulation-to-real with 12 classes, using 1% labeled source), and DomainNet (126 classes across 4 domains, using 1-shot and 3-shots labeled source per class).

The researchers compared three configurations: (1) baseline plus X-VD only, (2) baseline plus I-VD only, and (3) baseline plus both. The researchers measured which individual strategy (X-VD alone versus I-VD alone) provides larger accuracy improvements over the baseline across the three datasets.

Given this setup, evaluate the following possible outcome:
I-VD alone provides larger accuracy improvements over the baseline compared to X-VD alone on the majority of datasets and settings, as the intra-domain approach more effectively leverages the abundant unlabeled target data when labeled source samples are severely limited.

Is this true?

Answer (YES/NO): NO